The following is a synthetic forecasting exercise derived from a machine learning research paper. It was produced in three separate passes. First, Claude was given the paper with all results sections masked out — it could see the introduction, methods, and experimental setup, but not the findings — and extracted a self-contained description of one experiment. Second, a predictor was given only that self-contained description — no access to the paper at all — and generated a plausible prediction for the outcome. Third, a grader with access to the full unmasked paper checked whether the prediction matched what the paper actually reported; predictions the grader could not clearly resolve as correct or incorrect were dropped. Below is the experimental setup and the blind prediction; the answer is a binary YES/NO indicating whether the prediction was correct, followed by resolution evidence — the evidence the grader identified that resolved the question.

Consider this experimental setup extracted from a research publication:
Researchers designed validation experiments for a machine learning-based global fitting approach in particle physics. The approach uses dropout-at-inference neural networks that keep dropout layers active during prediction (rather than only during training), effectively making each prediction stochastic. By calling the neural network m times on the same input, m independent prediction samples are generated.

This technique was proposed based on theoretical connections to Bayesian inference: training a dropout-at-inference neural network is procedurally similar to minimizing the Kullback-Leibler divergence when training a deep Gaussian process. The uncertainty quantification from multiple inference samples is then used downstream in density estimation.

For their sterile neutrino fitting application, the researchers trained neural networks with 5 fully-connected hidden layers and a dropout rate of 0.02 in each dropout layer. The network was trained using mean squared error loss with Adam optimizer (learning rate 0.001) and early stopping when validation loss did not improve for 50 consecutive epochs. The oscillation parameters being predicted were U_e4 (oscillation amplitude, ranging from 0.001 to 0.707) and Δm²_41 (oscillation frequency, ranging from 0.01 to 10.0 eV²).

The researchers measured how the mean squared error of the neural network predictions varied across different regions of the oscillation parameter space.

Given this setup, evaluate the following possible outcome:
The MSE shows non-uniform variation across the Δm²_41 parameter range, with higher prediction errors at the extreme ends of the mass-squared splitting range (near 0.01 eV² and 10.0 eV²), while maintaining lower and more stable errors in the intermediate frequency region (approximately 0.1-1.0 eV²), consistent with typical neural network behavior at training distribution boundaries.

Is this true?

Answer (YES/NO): NO